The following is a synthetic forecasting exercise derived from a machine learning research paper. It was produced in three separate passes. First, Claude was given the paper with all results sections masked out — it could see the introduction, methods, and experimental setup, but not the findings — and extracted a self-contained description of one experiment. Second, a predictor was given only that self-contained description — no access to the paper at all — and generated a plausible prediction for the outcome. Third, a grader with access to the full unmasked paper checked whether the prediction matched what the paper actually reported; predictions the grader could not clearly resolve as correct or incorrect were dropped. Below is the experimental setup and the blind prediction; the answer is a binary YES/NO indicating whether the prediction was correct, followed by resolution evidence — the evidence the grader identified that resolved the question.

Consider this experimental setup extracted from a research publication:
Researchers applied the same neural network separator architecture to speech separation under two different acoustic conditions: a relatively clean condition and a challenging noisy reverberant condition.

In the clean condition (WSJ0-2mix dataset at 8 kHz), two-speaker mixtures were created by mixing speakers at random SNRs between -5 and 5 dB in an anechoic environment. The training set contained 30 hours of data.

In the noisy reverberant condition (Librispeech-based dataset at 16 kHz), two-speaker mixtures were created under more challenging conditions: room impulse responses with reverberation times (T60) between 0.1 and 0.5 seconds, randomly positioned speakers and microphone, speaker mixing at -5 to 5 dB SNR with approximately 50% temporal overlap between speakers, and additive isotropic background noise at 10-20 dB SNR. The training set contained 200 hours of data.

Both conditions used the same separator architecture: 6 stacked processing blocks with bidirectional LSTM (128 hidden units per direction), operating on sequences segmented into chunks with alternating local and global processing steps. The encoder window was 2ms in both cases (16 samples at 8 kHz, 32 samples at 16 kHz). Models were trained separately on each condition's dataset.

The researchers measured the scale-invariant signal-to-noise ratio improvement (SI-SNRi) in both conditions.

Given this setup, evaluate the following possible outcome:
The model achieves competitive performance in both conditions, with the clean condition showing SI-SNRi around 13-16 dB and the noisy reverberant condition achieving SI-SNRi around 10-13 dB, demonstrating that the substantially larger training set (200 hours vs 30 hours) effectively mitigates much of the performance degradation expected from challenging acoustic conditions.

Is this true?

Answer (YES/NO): NO